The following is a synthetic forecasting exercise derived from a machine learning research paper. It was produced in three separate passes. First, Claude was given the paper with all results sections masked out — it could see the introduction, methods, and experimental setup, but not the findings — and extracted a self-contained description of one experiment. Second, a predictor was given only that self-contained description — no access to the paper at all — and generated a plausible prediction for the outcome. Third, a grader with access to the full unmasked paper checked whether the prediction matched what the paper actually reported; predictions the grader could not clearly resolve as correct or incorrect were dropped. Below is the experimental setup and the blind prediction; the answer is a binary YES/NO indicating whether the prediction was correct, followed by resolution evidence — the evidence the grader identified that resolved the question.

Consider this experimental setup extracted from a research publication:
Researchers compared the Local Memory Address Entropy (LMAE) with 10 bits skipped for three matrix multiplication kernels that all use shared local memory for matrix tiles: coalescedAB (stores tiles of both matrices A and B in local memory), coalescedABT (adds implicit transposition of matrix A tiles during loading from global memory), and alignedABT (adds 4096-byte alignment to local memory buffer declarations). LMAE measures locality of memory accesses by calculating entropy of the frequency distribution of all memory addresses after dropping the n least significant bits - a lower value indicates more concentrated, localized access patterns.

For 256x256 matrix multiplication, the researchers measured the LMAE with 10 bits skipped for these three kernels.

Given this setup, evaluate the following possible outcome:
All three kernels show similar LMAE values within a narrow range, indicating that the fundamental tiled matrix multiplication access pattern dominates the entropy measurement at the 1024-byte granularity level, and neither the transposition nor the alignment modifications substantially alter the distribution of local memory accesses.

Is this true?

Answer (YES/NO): YES